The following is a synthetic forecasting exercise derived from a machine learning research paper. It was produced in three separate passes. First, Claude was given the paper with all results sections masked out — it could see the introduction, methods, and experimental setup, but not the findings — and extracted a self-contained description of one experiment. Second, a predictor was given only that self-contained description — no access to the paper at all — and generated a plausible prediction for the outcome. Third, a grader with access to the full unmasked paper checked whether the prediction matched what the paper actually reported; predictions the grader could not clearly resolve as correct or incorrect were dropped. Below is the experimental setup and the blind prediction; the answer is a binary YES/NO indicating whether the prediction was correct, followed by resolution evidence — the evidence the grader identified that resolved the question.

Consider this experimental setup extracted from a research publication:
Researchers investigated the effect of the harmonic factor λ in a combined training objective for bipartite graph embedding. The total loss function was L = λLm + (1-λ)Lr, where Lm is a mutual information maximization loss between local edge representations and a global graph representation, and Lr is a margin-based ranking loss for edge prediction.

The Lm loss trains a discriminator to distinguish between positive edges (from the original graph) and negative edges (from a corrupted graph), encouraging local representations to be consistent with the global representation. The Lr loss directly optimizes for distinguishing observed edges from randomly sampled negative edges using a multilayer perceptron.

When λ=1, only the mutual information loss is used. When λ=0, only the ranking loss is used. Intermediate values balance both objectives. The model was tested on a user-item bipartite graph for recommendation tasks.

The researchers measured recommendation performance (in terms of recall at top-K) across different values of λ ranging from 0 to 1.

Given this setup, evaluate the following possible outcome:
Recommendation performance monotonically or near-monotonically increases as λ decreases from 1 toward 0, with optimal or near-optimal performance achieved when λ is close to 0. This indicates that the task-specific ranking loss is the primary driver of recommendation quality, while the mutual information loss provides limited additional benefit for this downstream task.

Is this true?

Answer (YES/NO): NO